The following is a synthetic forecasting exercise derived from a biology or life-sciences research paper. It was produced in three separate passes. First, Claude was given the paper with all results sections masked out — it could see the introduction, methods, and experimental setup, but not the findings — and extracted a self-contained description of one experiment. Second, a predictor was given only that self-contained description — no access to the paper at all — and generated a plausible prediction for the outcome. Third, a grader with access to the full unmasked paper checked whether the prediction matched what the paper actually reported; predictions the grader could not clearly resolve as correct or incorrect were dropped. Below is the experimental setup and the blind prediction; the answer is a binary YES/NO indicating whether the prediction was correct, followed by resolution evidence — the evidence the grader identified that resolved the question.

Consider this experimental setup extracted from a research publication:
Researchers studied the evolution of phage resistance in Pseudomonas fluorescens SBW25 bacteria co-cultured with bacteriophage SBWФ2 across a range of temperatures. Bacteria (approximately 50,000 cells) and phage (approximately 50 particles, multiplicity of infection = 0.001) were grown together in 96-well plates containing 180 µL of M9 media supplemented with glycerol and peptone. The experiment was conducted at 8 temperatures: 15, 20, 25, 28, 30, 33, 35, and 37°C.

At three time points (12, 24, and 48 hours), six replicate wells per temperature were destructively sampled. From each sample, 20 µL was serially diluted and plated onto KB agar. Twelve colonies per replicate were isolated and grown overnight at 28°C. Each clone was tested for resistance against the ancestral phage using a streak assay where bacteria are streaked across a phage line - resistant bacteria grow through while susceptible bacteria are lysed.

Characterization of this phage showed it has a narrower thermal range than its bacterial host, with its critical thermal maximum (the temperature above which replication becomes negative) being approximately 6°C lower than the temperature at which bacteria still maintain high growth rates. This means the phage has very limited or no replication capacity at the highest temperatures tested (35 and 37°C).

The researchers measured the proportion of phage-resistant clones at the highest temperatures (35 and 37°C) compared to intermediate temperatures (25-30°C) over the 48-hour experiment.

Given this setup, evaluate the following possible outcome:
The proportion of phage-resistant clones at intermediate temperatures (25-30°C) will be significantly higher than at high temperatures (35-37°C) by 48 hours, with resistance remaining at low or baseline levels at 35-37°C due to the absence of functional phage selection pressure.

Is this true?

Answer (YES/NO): YES